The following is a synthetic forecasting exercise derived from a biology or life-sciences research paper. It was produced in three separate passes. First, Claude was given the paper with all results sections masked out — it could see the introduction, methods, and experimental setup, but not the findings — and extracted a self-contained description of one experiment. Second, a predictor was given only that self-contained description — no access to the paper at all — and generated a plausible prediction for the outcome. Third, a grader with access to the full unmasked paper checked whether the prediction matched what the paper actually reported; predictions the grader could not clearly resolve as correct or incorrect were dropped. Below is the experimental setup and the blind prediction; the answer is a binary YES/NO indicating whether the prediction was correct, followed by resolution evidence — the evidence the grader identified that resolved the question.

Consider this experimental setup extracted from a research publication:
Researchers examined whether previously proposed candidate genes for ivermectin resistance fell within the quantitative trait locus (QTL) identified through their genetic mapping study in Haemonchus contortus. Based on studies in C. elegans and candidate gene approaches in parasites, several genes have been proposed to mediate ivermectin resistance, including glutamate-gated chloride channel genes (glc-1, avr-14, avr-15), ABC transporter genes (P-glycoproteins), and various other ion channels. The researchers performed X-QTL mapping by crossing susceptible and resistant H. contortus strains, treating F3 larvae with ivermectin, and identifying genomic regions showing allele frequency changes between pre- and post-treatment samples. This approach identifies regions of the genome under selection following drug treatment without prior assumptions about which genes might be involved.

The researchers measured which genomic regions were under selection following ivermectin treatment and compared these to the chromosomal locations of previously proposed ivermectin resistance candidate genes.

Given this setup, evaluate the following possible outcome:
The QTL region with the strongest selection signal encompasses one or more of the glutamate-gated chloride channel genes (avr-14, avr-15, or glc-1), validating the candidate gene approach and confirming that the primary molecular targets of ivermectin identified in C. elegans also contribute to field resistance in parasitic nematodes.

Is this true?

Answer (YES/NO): NO